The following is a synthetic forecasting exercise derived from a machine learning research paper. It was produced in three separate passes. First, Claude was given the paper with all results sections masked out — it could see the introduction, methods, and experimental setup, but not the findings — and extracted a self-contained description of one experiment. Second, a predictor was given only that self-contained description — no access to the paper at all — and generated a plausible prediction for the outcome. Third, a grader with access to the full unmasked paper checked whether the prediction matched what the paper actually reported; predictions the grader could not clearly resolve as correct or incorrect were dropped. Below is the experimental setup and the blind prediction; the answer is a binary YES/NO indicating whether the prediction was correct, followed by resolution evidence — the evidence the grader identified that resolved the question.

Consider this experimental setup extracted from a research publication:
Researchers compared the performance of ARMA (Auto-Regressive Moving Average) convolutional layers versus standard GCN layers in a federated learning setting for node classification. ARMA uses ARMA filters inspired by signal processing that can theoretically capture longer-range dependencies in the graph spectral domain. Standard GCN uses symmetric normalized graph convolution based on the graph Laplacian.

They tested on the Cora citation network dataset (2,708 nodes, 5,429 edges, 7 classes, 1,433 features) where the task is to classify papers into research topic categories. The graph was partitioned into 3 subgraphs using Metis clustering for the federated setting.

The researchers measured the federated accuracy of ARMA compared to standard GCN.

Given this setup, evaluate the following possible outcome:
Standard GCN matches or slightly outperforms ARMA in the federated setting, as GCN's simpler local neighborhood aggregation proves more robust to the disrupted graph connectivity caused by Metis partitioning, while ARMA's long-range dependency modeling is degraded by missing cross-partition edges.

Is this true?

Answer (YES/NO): NO